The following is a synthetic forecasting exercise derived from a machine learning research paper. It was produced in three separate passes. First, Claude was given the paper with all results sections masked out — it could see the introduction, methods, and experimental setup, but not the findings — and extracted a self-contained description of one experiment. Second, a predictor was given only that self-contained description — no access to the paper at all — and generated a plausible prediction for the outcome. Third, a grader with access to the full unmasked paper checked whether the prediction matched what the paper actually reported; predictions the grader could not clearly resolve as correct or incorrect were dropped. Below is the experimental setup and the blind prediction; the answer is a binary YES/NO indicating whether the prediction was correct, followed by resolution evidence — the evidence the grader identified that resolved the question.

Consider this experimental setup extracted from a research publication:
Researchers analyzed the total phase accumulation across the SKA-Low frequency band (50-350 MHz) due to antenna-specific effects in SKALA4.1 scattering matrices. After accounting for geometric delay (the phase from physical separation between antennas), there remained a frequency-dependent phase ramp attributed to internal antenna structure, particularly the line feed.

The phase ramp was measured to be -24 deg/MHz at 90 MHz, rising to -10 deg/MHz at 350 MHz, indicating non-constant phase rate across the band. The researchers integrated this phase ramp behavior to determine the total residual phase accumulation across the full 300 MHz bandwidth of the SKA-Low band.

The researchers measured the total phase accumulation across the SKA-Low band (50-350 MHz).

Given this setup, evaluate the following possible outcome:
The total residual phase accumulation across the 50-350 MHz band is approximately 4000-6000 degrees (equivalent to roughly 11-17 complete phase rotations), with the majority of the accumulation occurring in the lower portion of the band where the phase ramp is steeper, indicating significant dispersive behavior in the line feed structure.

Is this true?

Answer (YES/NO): YES